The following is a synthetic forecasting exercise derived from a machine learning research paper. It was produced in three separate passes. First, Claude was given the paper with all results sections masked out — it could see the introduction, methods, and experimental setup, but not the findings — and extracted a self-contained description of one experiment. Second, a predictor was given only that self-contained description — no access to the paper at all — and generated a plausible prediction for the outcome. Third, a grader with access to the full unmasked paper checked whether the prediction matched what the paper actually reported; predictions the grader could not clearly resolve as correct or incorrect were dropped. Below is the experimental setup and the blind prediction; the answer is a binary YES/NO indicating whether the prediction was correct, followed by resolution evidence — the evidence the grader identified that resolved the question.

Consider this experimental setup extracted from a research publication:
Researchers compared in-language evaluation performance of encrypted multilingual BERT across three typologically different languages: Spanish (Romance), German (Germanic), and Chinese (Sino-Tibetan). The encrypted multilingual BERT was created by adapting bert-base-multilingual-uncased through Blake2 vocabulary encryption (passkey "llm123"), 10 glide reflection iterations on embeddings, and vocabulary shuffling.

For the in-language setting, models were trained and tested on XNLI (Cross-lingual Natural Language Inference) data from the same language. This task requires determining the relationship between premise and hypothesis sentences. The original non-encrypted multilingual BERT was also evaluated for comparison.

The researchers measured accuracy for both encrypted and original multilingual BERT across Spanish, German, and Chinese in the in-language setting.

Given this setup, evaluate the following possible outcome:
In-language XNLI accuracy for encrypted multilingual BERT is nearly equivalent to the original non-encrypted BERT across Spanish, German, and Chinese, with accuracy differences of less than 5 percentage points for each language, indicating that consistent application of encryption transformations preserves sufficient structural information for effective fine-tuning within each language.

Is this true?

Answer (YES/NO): YES